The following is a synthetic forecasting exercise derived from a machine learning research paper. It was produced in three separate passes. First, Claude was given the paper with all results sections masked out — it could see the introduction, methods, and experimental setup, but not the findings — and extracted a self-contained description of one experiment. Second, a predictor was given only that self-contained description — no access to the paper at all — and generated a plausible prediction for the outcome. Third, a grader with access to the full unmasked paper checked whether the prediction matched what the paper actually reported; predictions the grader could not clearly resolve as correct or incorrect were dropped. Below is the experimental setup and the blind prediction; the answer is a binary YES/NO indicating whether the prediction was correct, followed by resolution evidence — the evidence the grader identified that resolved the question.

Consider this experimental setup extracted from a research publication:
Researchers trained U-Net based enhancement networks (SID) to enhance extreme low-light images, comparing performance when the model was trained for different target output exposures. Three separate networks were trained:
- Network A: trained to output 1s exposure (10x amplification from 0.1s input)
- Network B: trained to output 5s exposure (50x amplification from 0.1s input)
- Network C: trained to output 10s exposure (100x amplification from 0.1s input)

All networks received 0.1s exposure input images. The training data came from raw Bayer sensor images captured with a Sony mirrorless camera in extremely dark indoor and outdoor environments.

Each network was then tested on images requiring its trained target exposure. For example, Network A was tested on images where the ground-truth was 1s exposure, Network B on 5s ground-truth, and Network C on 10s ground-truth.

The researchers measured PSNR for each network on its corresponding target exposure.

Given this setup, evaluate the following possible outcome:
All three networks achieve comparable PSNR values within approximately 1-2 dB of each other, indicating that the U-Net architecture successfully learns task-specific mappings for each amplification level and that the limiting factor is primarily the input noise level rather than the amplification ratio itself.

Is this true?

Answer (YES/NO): NO